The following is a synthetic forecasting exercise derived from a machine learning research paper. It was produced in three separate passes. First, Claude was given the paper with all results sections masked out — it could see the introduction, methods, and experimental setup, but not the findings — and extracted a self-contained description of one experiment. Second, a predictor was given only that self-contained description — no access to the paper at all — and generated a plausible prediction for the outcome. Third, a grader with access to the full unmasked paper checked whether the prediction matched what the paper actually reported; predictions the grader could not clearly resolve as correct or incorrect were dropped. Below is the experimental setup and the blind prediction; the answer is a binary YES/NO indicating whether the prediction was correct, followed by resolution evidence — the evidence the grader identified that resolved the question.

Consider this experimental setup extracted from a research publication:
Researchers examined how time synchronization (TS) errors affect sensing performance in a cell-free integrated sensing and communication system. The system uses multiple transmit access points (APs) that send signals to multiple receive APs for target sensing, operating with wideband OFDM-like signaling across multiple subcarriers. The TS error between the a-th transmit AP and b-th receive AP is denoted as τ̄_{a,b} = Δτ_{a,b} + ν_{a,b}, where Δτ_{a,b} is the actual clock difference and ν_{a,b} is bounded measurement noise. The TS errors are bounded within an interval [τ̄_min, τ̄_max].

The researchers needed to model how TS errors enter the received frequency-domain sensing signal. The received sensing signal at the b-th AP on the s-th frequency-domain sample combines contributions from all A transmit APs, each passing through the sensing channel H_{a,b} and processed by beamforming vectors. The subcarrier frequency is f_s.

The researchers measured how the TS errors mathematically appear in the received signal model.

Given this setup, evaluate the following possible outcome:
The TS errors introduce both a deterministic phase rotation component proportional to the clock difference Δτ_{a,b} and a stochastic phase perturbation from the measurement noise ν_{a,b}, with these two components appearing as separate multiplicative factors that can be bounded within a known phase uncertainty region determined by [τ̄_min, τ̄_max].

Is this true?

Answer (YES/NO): NO